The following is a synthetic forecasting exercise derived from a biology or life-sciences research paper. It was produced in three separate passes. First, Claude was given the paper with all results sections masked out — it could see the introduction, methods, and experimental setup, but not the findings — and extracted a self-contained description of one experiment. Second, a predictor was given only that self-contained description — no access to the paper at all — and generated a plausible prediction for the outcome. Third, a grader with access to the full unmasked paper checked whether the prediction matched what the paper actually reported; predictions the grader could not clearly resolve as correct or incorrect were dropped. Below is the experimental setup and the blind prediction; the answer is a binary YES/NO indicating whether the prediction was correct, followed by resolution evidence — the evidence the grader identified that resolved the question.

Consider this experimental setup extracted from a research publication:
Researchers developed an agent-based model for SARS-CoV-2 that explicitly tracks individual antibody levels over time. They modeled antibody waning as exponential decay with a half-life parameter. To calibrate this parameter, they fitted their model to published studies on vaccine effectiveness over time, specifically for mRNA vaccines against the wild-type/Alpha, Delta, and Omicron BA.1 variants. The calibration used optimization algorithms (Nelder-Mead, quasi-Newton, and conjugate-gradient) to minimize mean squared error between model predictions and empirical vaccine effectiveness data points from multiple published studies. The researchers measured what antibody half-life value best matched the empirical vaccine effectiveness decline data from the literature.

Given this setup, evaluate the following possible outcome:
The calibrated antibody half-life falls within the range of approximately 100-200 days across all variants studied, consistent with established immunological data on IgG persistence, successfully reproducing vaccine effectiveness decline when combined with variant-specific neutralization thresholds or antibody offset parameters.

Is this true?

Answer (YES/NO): NO